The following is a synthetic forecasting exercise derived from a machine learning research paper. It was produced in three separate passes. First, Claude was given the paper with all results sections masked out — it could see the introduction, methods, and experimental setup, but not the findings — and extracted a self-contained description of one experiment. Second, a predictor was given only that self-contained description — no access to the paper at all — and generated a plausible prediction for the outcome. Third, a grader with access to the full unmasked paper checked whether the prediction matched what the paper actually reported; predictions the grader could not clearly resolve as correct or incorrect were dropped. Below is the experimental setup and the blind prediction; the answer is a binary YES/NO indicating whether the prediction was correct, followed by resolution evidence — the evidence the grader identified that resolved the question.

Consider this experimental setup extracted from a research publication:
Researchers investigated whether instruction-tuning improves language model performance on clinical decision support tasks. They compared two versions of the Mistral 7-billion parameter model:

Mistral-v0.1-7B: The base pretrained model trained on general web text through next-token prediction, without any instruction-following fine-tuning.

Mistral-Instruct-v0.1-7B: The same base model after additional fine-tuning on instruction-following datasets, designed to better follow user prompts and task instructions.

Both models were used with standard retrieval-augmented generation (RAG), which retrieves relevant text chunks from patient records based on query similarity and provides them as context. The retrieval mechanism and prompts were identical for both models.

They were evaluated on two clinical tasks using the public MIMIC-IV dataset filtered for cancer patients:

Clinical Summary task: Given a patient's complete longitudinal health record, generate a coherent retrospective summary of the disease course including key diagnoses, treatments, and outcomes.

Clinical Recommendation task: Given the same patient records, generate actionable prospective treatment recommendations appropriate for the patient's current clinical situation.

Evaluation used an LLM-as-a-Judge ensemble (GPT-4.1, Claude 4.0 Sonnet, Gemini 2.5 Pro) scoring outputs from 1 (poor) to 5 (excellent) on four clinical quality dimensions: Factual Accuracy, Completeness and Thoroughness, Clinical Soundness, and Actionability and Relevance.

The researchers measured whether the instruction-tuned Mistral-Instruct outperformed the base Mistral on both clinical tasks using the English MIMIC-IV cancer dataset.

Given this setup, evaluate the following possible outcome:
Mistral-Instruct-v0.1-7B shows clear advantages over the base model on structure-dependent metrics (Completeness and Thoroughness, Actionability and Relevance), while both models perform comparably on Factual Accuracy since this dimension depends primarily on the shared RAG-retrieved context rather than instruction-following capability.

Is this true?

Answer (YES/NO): NO